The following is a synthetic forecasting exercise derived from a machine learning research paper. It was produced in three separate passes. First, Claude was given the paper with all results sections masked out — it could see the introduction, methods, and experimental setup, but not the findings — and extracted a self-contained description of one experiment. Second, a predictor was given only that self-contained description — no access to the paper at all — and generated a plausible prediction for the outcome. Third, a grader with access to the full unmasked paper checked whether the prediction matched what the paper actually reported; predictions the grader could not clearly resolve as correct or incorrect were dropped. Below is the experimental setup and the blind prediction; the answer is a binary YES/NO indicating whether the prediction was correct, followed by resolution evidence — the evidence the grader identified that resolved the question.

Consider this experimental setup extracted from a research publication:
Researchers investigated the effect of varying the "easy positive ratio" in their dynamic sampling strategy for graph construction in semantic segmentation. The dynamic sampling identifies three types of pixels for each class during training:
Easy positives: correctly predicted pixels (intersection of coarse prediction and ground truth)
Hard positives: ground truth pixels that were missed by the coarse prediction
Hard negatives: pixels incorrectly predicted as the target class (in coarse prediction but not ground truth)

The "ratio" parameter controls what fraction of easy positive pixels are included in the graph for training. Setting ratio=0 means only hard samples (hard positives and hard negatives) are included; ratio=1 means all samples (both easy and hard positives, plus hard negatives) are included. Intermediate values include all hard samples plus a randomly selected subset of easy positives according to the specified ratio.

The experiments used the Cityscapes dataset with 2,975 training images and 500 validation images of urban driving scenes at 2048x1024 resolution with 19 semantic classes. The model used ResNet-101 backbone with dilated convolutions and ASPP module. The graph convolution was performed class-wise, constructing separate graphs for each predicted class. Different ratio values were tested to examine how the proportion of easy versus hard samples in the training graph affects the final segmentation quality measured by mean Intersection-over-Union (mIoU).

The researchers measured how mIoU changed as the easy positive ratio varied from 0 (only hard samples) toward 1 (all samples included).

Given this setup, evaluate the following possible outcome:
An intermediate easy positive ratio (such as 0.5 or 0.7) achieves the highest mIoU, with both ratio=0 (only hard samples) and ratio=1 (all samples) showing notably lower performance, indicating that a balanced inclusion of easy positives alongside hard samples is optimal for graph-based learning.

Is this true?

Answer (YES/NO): NO